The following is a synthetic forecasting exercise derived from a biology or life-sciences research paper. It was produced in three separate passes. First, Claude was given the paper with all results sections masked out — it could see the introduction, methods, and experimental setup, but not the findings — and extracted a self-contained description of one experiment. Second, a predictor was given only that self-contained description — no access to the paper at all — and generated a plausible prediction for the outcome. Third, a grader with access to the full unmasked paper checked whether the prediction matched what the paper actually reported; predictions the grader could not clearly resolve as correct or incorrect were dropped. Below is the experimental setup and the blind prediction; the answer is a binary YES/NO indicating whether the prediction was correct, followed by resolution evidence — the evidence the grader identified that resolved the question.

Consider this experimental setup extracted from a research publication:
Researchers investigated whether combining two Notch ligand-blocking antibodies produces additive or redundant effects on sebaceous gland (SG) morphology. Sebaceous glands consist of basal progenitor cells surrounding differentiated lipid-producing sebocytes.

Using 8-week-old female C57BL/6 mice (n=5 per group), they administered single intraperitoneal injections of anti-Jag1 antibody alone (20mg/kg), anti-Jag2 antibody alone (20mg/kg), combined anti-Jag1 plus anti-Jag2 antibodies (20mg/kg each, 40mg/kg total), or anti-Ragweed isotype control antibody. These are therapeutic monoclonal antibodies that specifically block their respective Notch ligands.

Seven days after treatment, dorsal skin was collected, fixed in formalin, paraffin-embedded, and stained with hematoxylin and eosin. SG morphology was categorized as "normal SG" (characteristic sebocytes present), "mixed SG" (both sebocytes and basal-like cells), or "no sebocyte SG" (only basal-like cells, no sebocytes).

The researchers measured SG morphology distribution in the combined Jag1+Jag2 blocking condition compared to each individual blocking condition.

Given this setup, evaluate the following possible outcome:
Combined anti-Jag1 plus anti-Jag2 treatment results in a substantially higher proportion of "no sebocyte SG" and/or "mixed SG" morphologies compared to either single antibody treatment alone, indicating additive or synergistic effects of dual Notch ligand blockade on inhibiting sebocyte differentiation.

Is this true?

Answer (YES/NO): YES